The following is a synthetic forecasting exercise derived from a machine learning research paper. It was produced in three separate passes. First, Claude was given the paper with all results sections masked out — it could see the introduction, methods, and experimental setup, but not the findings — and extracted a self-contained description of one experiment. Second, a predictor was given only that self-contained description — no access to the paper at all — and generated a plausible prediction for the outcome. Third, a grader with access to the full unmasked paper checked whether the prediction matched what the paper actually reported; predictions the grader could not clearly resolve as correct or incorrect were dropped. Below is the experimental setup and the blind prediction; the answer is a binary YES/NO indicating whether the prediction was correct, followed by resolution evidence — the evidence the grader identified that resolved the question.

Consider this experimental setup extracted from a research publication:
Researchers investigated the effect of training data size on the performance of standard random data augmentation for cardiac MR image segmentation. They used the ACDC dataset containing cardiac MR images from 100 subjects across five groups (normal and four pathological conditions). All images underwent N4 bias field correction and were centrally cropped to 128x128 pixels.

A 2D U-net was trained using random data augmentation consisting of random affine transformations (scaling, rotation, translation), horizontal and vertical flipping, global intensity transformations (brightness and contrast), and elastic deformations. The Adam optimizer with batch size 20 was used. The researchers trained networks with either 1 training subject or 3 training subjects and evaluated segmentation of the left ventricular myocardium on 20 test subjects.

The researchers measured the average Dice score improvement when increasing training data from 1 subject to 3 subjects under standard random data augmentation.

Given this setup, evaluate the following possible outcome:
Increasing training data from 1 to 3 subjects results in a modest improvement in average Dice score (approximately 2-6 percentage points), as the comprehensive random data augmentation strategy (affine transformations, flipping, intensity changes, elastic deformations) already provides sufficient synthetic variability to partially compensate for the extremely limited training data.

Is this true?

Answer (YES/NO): NO